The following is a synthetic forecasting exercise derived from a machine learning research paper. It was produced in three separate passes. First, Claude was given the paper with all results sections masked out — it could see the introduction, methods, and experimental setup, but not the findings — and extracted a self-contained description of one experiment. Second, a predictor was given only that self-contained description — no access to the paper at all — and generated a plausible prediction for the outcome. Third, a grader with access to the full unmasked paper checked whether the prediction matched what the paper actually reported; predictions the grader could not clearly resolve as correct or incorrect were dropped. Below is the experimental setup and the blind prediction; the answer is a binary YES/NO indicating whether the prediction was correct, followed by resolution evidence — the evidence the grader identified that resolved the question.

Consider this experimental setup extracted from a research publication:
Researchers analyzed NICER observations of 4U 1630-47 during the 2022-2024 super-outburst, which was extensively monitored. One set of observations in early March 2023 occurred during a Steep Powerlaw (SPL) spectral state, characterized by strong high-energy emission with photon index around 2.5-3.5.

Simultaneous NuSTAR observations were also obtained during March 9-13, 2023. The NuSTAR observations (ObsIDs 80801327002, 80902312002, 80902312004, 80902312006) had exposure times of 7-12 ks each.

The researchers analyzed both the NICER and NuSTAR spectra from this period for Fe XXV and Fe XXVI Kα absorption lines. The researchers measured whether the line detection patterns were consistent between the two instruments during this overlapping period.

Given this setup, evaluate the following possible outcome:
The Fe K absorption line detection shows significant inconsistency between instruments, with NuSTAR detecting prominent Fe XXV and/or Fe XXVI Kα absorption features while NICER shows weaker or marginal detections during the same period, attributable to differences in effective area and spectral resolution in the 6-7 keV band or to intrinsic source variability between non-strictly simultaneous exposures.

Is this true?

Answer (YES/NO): NO